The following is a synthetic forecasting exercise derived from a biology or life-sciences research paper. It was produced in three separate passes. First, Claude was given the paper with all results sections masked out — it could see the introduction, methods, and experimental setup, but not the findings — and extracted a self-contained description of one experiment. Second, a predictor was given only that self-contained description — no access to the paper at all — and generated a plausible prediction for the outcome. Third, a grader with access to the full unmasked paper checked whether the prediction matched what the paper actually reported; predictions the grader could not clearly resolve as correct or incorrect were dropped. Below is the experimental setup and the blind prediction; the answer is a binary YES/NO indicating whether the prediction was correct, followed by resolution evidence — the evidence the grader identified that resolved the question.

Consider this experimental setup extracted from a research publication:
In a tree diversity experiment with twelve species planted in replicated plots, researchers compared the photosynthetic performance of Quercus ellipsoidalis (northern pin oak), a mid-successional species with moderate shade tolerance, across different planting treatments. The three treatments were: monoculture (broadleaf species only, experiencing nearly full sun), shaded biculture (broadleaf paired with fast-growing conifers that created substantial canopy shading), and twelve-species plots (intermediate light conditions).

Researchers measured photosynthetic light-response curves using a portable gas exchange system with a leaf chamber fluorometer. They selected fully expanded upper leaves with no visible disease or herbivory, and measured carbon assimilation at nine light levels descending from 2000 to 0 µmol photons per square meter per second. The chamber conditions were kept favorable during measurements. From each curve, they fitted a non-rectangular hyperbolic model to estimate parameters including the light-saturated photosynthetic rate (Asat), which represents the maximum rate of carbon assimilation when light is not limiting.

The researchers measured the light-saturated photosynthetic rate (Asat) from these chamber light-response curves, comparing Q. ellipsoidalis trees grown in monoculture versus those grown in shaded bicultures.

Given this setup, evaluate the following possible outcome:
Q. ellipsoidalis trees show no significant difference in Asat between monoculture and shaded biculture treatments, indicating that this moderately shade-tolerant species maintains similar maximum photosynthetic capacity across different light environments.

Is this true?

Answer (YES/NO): NO